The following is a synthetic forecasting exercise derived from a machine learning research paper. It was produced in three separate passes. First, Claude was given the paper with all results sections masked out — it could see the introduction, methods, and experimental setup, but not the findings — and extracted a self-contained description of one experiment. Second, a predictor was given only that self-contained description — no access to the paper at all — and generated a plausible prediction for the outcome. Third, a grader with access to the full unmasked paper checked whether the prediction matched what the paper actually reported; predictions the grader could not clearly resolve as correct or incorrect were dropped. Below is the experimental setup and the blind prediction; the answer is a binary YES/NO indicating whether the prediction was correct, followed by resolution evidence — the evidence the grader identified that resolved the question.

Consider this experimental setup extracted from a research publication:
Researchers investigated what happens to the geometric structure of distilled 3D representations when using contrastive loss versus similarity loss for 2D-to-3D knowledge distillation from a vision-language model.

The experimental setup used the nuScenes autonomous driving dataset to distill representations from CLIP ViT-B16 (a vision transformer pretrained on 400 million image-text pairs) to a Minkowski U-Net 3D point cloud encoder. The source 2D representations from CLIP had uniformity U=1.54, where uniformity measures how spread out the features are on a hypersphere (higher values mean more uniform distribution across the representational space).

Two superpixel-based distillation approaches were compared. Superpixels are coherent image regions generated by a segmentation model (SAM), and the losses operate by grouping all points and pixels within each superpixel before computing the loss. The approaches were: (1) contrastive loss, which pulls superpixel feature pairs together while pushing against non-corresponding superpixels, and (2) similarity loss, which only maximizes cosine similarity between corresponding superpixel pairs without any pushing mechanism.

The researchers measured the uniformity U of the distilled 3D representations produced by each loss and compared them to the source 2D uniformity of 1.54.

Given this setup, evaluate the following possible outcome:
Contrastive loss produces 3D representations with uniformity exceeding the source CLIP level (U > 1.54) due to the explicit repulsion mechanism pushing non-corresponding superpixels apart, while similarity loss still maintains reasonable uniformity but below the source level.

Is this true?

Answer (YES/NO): YES